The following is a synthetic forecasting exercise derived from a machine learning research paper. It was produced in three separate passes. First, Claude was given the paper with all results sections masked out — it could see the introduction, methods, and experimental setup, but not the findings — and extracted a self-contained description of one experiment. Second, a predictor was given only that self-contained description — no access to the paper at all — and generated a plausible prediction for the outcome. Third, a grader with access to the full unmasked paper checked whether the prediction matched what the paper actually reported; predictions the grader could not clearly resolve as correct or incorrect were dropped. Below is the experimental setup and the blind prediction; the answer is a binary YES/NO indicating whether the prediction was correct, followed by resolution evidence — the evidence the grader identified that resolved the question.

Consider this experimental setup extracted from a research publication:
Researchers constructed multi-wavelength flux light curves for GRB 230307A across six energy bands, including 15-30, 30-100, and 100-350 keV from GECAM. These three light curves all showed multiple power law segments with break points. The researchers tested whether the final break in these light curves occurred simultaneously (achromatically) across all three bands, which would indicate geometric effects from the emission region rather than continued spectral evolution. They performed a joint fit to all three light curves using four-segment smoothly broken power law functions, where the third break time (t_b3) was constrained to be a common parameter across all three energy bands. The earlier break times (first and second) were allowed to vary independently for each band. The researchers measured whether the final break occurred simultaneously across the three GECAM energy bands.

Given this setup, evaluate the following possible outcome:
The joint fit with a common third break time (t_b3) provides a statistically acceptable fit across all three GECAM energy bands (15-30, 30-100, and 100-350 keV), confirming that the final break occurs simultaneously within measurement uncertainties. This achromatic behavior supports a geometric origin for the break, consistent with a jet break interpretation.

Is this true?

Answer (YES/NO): YES